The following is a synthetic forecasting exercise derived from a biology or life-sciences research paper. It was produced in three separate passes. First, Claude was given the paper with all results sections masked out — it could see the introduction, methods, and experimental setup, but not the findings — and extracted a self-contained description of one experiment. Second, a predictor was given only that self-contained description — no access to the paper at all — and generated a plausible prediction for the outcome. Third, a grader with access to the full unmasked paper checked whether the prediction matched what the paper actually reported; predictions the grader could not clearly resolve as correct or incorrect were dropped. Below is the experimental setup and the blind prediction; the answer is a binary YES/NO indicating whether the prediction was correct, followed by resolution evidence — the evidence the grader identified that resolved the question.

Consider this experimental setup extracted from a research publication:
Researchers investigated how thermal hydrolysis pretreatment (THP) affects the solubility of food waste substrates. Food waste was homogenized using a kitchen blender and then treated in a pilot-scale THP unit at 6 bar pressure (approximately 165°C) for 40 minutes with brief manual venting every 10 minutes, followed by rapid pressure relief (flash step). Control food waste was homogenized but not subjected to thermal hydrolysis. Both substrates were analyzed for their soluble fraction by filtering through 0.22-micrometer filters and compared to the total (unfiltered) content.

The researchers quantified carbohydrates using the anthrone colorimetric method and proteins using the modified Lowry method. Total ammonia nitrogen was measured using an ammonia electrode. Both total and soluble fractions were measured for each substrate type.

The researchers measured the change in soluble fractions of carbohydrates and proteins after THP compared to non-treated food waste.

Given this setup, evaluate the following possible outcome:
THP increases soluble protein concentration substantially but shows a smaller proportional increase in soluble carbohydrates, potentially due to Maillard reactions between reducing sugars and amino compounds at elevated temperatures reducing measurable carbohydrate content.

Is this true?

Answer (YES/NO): NO